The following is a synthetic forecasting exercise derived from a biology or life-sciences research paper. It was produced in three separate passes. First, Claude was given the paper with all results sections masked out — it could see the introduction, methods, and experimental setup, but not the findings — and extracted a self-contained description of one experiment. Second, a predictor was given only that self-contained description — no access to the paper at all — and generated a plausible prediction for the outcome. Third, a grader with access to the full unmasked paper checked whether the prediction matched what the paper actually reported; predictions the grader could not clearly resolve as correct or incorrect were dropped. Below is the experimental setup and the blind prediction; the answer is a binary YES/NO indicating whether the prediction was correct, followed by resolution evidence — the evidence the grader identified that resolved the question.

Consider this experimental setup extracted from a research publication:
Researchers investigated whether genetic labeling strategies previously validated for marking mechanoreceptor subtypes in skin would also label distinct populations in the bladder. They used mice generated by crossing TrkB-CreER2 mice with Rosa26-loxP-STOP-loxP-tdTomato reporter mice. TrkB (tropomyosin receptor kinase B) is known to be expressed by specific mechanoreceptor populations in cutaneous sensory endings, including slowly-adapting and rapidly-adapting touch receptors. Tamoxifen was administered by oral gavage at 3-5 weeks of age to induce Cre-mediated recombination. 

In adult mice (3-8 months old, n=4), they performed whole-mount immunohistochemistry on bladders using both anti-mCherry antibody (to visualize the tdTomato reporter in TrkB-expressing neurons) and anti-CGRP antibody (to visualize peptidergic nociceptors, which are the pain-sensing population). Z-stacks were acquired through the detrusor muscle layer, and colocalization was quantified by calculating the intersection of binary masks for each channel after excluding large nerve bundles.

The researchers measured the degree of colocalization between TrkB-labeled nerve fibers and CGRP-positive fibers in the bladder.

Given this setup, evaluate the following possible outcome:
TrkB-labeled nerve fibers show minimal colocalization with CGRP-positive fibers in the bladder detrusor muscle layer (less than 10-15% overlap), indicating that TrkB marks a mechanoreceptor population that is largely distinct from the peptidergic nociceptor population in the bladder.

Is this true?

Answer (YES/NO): YES